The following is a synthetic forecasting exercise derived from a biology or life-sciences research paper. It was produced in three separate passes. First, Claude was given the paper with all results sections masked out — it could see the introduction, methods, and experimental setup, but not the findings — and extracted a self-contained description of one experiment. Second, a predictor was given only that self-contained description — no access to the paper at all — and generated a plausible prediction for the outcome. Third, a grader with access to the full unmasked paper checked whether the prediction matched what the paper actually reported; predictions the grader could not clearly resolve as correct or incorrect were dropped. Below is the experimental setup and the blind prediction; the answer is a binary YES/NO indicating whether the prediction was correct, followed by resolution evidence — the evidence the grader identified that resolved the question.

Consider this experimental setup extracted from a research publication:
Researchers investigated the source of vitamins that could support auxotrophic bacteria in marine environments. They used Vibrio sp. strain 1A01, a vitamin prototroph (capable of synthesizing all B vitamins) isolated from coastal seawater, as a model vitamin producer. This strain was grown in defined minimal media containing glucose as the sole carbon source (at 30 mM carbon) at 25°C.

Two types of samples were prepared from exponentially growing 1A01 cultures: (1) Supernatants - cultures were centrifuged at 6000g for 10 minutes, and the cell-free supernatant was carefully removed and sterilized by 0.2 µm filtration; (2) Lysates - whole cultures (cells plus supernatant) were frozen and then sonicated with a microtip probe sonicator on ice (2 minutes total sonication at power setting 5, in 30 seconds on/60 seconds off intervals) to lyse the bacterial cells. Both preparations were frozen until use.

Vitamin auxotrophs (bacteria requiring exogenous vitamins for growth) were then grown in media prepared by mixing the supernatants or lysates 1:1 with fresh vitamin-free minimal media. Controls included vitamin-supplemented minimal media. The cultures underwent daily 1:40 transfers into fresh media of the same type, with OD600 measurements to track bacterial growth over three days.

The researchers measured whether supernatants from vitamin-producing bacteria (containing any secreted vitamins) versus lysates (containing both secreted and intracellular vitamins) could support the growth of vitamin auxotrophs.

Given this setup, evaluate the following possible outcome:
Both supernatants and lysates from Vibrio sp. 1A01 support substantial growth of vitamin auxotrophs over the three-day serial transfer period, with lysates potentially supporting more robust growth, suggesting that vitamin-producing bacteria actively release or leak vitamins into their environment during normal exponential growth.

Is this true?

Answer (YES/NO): NO